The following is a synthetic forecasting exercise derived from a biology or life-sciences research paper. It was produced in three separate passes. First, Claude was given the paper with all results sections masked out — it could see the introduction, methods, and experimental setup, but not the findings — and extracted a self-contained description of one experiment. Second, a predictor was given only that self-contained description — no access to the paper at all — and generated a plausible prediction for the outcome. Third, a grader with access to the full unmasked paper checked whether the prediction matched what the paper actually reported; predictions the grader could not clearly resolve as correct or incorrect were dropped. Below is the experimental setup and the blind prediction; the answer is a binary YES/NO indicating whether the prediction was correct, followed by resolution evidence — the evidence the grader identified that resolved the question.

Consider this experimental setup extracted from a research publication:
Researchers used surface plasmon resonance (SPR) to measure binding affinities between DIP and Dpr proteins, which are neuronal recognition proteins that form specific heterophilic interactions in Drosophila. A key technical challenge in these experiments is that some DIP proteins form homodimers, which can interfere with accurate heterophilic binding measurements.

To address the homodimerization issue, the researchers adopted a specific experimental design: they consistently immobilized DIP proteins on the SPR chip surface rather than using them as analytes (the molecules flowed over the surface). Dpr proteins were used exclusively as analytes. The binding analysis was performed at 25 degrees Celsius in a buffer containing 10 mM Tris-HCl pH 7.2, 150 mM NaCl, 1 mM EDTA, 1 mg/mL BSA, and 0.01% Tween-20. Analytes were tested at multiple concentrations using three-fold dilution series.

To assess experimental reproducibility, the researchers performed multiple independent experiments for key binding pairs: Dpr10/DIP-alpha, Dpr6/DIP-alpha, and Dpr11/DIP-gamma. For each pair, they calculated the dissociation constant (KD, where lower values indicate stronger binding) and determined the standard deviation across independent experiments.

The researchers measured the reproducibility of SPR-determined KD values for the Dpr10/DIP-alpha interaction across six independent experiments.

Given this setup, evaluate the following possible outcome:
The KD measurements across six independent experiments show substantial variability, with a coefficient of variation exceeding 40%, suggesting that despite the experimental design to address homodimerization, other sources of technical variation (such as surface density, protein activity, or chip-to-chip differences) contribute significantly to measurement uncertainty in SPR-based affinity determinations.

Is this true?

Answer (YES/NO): NO